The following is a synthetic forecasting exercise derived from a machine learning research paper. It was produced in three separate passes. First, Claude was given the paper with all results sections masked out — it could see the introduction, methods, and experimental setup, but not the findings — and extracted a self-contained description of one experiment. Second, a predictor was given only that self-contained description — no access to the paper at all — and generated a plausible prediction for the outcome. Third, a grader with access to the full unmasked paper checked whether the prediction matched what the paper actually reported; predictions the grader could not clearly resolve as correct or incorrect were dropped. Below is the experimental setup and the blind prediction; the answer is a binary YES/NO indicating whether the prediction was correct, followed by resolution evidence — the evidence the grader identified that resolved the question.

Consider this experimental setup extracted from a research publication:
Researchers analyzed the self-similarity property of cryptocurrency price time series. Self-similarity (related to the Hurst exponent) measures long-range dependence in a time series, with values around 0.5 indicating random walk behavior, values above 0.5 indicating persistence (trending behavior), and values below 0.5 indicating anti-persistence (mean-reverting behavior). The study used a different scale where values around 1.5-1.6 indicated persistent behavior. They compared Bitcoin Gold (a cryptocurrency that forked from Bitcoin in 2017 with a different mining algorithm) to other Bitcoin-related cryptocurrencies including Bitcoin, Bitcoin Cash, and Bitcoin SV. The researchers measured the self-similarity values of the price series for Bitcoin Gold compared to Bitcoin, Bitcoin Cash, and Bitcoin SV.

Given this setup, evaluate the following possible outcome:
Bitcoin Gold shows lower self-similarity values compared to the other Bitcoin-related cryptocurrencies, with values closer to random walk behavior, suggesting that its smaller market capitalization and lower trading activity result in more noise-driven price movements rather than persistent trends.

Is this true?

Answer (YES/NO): NO